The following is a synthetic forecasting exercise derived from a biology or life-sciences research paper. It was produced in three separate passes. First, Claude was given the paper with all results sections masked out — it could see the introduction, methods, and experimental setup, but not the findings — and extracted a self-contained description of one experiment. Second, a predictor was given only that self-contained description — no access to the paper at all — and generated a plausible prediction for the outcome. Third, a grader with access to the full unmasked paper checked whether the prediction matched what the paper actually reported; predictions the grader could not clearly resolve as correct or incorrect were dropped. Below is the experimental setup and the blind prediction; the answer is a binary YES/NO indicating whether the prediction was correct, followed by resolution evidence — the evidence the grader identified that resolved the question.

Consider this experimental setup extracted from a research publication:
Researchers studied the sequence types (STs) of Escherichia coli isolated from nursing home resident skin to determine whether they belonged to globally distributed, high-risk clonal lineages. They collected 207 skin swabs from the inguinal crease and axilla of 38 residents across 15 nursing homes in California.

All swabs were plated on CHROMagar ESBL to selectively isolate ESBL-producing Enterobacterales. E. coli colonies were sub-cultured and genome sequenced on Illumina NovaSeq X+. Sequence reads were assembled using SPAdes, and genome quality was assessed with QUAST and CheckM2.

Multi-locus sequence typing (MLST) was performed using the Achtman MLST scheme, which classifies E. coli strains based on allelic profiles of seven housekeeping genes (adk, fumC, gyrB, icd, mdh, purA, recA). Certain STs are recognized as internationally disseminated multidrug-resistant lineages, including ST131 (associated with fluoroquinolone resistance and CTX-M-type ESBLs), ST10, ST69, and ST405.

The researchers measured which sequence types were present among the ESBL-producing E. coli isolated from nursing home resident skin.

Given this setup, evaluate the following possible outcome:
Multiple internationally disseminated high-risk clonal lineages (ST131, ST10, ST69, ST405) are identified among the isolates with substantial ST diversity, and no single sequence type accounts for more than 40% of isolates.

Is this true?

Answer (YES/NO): NO